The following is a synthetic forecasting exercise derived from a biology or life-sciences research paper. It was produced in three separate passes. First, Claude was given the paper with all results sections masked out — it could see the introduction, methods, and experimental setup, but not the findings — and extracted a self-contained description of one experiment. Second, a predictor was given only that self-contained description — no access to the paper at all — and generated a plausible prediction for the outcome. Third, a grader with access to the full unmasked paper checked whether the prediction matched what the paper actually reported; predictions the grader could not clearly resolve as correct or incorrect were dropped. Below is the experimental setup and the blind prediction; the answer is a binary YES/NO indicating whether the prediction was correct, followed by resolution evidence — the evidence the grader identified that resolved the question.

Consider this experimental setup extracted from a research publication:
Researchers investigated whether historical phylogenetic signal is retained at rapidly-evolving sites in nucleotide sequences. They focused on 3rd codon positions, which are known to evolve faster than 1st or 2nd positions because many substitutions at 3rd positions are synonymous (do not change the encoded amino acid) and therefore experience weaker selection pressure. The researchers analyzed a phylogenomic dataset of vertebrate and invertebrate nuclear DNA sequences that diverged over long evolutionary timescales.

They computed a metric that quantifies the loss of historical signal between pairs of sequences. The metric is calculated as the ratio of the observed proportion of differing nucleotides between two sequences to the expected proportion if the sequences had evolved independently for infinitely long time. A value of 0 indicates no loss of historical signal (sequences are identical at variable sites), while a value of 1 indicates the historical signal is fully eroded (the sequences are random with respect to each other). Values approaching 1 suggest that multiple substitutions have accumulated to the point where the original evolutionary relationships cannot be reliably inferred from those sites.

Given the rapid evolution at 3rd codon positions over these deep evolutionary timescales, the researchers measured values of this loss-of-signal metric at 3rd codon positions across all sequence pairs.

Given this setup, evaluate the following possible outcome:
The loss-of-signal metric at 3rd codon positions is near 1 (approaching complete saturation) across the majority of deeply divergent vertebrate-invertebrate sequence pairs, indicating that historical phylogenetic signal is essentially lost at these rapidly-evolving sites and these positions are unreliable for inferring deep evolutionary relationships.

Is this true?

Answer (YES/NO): NO